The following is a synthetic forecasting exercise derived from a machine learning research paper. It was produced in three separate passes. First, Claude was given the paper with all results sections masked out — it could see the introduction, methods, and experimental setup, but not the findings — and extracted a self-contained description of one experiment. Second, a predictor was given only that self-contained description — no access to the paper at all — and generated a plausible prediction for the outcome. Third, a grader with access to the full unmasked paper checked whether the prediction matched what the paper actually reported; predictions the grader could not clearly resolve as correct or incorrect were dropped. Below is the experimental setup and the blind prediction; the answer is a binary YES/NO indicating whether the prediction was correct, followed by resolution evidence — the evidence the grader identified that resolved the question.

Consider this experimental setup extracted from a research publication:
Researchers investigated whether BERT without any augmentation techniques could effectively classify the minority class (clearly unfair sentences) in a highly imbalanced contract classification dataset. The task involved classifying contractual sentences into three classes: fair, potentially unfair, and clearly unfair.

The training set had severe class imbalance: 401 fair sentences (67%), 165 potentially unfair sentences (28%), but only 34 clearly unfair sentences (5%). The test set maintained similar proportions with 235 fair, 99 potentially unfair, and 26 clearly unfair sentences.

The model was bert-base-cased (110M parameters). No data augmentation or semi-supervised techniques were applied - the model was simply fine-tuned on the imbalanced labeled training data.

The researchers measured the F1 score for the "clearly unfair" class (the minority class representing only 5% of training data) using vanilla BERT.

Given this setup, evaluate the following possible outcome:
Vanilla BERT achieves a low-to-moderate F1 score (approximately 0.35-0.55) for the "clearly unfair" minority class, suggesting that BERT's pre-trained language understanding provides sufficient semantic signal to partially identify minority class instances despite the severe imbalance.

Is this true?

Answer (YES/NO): NO